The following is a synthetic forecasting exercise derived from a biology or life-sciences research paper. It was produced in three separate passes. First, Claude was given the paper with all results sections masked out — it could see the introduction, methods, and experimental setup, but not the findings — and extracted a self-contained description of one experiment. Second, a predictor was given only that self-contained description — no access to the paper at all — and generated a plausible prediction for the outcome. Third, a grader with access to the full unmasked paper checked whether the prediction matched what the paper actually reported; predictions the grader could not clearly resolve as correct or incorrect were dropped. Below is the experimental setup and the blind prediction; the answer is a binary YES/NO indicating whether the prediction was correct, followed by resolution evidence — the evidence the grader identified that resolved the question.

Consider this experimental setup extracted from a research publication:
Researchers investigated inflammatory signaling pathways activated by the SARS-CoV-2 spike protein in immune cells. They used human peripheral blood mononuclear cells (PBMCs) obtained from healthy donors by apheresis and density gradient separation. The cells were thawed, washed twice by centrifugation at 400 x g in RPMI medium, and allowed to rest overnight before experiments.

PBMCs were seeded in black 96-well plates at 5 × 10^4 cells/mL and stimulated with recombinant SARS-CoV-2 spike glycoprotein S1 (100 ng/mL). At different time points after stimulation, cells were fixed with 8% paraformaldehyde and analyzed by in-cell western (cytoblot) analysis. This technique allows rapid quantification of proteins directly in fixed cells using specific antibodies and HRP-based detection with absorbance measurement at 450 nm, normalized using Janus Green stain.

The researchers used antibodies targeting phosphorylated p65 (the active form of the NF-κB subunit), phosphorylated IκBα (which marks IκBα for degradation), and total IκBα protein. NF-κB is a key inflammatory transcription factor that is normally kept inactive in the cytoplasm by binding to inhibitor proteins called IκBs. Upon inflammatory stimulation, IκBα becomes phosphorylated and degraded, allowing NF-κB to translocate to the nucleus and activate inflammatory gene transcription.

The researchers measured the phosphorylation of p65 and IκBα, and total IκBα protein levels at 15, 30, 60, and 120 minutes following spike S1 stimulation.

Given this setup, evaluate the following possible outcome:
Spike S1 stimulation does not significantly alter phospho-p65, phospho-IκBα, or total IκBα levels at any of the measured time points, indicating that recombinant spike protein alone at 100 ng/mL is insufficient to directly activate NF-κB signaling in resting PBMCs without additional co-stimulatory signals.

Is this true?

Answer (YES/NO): NO